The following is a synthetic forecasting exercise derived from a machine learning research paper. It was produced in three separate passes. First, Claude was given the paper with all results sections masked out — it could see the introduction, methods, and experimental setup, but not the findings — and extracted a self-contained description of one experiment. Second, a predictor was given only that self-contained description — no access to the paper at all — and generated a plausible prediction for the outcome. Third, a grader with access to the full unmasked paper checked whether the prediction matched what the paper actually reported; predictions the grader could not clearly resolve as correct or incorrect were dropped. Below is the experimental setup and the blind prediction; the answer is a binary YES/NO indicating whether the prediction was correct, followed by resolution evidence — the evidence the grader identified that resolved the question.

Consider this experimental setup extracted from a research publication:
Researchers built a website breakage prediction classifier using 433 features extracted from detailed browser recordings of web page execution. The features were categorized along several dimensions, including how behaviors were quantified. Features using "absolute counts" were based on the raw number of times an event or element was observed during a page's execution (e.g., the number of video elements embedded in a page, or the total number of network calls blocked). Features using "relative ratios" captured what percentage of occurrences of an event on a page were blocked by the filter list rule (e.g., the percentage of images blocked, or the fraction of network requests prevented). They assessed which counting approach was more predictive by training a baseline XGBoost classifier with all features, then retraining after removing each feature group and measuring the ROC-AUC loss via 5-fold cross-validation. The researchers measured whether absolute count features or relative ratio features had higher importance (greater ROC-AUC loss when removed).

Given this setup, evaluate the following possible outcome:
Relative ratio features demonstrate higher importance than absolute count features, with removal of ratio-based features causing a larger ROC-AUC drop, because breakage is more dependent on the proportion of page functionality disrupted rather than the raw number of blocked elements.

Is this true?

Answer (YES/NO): NO